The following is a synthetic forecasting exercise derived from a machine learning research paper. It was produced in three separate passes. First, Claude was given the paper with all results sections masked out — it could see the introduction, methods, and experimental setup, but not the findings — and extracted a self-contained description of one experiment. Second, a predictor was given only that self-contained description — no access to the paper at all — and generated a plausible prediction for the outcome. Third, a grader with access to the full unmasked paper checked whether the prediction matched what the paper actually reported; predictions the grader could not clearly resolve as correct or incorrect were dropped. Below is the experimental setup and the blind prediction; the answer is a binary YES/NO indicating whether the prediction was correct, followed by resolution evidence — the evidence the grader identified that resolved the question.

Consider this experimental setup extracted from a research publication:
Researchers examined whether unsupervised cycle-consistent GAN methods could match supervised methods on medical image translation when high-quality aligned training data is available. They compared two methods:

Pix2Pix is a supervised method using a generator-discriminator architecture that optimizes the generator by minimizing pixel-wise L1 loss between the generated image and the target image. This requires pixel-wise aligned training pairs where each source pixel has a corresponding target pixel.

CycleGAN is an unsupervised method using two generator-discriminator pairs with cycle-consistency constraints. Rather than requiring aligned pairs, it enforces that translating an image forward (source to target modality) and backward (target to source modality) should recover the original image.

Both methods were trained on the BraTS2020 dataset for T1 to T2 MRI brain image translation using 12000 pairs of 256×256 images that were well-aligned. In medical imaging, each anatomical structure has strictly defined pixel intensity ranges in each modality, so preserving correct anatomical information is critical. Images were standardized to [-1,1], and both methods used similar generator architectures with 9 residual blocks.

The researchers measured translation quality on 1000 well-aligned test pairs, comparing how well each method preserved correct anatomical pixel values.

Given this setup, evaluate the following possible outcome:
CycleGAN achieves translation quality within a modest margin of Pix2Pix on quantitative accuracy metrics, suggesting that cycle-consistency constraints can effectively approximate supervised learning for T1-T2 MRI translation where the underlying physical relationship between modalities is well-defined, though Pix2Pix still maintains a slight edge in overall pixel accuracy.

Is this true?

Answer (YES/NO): NO